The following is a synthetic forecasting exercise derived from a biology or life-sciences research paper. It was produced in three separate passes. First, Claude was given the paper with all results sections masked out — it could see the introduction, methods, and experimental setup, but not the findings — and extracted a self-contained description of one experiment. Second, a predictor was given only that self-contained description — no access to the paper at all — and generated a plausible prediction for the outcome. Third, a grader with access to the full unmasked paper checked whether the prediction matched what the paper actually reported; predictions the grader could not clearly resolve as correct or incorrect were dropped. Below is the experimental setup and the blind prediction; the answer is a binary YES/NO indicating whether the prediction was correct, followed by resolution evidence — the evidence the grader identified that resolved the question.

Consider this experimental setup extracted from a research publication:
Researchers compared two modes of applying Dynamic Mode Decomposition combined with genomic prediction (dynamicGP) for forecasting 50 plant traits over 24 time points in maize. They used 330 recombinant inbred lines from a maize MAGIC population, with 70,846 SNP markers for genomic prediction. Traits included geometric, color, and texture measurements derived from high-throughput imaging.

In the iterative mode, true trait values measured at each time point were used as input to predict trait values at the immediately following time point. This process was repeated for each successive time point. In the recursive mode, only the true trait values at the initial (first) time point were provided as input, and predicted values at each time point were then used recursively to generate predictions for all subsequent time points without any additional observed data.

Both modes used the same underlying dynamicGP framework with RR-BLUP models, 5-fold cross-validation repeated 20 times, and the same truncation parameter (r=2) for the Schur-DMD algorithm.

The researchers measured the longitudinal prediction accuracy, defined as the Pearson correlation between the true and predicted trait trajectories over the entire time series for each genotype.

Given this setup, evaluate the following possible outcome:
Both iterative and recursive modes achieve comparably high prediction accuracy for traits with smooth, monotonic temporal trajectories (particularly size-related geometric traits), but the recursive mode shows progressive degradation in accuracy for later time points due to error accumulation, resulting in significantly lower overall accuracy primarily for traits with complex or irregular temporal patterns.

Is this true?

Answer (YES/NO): NO